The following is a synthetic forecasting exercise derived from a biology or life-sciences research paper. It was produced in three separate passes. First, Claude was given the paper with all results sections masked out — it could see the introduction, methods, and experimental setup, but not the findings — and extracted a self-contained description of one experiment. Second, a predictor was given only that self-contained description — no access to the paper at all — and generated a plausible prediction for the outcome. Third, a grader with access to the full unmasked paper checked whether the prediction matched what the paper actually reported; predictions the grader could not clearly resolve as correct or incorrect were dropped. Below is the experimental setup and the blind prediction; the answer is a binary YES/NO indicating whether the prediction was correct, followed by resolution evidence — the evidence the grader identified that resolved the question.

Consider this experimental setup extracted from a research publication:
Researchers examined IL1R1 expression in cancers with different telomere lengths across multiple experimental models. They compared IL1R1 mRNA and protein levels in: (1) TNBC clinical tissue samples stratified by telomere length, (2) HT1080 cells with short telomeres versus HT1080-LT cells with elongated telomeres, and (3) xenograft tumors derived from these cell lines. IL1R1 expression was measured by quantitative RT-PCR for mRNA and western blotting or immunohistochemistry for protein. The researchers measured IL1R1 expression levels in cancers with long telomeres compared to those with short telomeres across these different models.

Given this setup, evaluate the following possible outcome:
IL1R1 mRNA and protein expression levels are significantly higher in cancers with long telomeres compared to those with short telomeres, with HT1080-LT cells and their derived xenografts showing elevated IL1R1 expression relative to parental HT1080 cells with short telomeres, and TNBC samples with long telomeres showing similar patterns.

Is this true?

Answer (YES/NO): NO